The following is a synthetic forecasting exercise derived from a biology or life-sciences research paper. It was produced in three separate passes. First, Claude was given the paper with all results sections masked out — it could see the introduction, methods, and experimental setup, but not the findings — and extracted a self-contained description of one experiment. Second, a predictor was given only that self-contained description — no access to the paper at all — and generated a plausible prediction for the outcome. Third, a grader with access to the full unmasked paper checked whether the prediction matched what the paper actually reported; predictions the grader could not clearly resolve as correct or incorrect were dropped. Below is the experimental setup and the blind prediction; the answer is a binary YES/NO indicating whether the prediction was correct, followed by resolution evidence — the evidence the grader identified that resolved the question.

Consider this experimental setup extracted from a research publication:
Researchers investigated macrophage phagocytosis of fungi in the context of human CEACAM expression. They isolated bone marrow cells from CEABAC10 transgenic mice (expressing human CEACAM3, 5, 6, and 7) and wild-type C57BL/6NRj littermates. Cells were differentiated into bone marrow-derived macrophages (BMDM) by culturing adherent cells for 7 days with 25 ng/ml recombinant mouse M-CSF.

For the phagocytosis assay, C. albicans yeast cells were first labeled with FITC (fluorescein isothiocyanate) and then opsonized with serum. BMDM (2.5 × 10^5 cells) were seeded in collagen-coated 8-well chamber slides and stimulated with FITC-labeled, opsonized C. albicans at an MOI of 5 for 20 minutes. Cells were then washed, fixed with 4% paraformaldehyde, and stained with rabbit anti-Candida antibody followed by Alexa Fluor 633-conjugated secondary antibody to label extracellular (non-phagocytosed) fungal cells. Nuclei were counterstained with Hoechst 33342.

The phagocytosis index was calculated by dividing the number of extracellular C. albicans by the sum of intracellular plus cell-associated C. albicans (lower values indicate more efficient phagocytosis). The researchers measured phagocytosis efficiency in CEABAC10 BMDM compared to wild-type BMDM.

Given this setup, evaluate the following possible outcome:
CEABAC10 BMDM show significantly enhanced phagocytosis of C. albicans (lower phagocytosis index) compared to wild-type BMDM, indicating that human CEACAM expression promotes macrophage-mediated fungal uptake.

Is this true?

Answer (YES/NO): YES